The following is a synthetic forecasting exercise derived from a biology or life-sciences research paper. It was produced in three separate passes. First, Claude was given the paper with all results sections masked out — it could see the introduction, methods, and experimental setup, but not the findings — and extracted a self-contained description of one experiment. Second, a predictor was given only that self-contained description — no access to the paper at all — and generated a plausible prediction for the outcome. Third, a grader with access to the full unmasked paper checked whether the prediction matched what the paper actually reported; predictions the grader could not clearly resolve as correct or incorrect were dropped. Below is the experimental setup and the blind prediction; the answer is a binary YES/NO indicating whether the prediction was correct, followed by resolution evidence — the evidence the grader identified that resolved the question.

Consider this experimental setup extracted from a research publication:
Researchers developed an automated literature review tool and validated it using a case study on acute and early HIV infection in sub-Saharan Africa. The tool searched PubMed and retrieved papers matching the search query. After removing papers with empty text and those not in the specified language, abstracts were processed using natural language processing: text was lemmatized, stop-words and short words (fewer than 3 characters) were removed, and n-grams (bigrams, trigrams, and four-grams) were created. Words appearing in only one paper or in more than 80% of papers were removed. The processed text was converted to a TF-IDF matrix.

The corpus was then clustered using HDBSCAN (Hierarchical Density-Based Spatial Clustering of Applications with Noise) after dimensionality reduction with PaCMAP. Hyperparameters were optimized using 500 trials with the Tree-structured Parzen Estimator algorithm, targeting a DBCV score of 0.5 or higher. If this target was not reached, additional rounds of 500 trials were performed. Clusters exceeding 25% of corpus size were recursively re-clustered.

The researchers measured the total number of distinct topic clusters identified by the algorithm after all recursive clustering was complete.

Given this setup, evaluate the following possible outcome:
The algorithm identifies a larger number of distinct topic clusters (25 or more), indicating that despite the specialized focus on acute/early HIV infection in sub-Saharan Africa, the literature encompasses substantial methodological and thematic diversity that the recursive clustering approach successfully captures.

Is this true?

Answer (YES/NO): NO